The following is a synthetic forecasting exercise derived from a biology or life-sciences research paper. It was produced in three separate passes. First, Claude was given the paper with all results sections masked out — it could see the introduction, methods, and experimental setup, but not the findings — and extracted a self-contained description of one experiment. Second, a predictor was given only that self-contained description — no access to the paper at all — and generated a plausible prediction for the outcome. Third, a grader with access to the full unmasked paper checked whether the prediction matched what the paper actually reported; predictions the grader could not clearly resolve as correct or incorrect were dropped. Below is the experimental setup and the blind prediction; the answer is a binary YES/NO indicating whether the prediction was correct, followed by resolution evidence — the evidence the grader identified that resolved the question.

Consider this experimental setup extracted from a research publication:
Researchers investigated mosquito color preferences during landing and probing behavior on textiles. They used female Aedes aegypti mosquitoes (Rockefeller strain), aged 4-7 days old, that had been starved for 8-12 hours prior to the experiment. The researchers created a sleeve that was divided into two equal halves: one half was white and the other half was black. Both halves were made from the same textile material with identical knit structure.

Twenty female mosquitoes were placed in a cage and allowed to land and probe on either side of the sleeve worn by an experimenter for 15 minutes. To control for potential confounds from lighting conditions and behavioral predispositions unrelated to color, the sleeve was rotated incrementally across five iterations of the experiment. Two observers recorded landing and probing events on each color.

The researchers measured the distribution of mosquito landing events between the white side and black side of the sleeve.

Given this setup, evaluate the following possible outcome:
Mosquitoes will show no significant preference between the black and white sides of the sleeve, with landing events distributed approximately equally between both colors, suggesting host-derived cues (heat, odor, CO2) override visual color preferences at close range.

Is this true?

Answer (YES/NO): NO